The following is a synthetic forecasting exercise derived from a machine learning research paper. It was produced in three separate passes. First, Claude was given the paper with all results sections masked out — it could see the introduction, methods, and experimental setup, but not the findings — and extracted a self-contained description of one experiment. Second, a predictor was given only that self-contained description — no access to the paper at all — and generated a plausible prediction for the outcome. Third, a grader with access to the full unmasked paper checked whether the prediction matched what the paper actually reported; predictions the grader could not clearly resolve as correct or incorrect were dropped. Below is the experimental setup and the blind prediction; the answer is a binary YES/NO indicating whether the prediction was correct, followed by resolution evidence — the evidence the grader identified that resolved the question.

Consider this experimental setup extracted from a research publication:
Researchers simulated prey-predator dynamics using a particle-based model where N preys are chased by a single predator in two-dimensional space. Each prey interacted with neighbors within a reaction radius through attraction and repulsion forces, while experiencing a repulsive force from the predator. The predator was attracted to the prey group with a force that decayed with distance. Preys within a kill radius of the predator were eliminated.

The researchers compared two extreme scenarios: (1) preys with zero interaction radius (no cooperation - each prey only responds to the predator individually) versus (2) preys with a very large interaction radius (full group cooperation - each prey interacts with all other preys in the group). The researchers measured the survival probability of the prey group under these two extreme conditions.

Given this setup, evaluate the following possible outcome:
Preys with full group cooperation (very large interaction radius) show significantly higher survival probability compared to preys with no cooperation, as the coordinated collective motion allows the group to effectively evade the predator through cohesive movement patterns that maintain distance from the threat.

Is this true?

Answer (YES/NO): NO